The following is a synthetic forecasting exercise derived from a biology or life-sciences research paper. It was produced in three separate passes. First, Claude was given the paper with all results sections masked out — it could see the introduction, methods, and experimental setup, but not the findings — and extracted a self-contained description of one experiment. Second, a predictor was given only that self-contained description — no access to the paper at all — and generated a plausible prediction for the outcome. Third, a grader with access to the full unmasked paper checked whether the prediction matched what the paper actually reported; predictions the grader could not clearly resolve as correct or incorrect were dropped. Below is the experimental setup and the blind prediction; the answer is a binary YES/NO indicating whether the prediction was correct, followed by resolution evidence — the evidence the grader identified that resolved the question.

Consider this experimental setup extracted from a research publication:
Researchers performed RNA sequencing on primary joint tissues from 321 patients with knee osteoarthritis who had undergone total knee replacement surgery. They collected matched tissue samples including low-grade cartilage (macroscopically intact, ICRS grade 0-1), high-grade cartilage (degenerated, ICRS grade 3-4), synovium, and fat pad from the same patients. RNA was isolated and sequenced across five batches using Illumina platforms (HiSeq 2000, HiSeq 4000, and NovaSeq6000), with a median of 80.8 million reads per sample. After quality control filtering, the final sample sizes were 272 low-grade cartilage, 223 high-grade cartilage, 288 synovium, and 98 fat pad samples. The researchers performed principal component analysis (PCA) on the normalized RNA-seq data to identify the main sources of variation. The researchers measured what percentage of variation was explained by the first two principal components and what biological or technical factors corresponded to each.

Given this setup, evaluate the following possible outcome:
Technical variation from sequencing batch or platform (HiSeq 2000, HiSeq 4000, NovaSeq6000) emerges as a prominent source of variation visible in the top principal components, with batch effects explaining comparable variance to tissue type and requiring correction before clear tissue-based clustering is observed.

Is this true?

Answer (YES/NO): NO